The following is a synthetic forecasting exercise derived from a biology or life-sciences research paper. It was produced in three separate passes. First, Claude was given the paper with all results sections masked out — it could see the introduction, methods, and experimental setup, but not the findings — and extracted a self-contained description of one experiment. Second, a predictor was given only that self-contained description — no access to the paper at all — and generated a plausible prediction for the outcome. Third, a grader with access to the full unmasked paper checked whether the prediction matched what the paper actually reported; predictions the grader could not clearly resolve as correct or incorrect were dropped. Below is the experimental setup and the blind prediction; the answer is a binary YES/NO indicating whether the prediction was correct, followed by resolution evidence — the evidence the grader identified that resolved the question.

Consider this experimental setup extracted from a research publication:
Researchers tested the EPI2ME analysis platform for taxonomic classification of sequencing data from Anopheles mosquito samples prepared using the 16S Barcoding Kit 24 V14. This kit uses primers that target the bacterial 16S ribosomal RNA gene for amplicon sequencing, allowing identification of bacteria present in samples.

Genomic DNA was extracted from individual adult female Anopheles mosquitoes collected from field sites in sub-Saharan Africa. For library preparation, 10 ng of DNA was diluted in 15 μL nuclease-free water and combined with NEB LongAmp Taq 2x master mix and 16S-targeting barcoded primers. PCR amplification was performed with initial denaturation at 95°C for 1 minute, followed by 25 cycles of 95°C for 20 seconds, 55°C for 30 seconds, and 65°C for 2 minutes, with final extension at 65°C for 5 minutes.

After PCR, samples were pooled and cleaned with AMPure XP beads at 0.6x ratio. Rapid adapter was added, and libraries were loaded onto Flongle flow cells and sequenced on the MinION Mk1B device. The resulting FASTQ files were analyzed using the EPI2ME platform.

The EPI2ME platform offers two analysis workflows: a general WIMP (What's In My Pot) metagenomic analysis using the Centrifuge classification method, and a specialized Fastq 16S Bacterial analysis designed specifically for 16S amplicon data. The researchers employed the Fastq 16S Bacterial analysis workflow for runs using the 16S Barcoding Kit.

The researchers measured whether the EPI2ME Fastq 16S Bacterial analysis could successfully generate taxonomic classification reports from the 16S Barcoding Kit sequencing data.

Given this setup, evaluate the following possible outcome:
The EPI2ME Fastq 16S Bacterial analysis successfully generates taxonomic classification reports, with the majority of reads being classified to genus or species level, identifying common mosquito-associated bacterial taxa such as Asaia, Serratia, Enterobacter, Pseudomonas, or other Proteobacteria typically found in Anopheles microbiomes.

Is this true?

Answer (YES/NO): NO